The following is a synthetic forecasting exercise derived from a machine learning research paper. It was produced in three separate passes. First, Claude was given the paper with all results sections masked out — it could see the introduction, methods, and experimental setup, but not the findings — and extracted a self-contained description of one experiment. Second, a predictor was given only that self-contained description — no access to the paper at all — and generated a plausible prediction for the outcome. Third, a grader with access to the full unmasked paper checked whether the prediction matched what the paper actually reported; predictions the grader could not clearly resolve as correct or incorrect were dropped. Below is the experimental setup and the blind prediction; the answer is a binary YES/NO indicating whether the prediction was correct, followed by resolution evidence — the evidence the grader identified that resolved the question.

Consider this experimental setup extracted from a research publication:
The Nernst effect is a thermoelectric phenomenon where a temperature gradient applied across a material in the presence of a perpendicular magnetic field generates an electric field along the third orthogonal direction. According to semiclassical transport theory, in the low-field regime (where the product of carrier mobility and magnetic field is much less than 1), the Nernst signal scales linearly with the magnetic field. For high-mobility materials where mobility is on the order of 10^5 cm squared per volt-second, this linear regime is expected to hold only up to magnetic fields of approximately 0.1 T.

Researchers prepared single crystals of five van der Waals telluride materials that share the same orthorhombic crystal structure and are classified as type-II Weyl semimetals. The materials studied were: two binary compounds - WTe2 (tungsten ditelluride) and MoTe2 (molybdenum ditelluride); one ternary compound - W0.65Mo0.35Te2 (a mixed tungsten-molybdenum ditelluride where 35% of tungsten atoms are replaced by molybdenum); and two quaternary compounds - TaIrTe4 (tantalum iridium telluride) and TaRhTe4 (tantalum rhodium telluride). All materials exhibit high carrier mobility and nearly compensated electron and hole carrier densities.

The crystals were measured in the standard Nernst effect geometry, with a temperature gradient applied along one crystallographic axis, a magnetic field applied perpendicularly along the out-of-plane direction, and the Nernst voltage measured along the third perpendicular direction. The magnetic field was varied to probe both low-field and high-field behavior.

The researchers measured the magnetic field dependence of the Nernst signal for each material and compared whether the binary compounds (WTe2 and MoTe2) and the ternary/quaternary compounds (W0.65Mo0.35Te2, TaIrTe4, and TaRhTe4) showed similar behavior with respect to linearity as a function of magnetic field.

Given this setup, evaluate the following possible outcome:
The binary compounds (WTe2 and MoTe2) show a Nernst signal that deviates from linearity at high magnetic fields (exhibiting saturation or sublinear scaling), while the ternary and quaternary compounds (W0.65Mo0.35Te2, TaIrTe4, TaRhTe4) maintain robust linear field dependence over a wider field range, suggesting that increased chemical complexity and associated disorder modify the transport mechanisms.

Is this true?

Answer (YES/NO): NO